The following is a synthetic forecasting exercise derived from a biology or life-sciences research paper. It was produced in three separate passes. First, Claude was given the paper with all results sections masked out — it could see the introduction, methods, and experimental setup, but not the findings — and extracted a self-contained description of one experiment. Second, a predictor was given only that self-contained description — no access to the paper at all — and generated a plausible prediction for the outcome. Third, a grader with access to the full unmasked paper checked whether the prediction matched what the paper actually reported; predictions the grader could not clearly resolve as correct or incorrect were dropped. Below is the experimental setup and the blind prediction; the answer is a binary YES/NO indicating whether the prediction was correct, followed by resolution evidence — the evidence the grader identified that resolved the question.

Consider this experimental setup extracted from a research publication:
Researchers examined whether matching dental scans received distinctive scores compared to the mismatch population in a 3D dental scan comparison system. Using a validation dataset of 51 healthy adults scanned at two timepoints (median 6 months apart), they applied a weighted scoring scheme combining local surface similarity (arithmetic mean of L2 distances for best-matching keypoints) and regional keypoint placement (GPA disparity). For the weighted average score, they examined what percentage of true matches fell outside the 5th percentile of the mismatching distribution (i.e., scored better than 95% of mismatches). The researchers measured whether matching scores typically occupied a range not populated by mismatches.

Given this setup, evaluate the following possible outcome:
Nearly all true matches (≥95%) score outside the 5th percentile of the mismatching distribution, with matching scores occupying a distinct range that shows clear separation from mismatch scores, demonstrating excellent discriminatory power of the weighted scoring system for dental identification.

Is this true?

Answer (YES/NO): NO